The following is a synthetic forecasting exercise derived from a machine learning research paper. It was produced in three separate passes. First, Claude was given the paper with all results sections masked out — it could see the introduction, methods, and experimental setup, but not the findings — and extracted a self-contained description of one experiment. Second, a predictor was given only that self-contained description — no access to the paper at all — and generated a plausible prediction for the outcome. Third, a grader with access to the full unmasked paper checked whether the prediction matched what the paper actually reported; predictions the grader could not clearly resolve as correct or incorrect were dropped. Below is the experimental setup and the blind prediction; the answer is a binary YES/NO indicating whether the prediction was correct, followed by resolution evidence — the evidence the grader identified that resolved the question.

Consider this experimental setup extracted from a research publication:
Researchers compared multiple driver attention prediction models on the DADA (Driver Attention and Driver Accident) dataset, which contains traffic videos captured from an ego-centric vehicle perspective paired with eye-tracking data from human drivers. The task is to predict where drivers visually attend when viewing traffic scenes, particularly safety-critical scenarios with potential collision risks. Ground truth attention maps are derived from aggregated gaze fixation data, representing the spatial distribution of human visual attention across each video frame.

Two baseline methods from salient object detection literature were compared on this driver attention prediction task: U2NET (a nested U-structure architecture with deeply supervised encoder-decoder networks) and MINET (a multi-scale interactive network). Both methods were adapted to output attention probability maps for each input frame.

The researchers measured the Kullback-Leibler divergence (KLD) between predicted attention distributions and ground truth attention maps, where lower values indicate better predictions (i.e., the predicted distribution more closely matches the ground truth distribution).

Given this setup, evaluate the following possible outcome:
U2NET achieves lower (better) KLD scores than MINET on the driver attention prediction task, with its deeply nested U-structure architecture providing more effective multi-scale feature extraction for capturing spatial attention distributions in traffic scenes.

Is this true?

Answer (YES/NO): YES